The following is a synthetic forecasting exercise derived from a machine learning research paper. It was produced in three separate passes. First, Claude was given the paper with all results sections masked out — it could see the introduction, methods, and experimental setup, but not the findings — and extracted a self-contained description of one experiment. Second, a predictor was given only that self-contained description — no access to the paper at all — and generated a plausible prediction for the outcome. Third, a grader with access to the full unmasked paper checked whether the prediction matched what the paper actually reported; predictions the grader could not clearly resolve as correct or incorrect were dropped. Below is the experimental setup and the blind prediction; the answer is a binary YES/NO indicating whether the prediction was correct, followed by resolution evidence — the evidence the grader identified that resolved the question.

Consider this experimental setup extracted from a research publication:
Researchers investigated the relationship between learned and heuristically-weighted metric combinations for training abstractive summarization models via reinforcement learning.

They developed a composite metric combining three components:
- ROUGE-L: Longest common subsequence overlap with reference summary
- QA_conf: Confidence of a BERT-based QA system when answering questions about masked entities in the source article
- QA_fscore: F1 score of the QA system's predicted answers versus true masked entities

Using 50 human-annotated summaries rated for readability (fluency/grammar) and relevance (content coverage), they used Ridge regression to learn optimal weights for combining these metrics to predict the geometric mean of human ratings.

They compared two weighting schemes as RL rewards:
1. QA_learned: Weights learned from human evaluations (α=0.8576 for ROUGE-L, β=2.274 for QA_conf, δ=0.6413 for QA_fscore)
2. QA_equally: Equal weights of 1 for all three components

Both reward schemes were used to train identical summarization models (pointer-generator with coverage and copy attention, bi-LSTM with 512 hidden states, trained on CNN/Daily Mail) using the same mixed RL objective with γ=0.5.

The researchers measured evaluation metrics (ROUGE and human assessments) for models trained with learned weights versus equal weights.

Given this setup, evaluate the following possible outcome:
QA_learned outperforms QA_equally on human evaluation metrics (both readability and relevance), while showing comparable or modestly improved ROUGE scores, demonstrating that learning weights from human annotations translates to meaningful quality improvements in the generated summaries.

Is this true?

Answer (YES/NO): NO